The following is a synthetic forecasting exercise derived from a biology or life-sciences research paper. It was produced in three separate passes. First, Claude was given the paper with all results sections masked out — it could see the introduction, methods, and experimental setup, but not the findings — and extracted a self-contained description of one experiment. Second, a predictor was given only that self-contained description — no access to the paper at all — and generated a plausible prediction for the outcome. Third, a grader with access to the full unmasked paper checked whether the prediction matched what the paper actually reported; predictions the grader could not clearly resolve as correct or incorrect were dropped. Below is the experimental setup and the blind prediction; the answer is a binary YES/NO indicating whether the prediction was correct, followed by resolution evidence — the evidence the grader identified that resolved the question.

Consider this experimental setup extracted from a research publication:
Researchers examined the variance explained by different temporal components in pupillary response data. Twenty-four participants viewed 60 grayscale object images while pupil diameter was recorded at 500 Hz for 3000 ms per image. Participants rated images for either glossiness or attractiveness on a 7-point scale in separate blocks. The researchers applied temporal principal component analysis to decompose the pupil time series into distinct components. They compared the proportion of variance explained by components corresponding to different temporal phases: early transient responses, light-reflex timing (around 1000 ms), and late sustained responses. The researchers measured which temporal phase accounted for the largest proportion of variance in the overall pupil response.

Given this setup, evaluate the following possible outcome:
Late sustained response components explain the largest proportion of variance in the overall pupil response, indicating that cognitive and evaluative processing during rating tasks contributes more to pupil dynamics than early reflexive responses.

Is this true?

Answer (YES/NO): YES